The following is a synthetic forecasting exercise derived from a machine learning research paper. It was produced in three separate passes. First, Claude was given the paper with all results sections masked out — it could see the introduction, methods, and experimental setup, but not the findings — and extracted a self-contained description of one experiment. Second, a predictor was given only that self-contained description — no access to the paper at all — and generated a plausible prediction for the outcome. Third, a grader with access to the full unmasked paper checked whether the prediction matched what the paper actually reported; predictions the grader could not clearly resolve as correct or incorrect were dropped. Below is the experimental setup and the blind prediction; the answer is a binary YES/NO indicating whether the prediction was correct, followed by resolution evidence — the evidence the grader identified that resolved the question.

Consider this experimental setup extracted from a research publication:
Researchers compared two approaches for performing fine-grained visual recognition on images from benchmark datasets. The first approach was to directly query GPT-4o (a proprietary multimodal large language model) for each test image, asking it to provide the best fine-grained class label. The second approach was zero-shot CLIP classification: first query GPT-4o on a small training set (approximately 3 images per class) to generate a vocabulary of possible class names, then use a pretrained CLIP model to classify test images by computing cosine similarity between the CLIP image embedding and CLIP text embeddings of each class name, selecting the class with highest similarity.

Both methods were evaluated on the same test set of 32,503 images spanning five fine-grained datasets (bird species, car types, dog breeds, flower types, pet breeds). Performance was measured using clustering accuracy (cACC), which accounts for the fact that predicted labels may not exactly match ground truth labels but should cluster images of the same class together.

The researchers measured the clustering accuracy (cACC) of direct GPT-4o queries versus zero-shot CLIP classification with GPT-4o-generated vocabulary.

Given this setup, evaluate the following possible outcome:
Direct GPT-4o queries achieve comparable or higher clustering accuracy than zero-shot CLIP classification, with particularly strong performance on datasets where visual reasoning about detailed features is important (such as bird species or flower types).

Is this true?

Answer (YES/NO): YES